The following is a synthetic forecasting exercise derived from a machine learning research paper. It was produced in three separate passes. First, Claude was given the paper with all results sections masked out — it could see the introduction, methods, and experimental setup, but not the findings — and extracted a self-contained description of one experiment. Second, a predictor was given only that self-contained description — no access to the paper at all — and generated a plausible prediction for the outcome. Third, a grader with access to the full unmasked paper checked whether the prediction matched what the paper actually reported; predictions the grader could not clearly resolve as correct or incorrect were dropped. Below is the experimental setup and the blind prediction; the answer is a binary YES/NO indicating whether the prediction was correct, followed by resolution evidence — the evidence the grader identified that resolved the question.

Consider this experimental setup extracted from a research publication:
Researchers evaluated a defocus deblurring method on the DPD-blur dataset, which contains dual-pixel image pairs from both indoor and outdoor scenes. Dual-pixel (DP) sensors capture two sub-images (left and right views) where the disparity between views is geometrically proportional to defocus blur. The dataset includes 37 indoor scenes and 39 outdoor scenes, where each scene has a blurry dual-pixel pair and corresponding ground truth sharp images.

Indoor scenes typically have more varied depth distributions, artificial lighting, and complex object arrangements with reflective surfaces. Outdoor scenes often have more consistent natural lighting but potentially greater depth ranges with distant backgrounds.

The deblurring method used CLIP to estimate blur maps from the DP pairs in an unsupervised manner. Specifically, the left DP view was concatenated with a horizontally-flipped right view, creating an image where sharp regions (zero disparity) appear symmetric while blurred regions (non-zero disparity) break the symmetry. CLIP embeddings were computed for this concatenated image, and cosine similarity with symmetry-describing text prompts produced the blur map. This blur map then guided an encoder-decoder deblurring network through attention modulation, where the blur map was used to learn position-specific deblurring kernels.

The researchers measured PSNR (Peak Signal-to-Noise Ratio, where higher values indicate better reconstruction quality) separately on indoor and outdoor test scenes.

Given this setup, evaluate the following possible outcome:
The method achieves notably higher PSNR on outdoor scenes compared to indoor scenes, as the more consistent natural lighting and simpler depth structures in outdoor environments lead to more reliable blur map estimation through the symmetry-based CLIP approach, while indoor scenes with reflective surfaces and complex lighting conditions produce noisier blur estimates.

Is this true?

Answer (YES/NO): NO